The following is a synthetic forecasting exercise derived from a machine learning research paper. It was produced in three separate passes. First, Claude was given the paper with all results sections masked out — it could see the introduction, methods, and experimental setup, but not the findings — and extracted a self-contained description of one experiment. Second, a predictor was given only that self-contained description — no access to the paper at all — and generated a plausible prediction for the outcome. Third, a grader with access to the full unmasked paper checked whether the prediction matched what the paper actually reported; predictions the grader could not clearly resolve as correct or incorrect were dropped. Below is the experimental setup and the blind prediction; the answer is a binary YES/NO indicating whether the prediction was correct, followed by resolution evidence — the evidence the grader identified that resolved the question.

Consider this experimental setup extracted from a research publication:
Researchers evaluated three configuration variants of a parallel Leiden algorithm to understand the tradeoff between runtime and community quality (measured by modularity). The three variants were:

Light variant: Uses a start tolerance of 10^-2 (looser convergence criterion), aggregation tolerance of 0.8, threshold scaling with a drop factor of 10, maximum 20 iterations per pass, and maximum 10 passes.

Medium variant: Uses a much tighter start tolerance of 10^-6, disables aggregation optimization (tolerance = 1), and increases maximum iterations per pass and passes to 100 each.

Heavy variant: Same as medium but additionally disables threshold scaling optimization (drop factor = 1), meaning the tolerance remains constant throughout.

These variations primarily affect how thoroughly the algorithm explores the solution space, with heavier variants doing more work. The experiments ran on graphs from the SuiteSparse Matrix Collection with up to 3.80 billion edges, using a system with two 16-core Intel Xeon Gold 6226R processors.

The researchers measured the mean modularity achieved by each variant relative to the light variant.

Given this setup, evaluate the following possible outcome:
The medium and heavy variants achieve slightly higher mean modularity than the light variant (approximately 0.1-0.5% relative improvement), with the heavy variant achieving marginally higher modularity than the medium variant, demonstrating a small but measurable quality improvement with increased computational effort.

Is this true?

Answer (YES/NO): NO